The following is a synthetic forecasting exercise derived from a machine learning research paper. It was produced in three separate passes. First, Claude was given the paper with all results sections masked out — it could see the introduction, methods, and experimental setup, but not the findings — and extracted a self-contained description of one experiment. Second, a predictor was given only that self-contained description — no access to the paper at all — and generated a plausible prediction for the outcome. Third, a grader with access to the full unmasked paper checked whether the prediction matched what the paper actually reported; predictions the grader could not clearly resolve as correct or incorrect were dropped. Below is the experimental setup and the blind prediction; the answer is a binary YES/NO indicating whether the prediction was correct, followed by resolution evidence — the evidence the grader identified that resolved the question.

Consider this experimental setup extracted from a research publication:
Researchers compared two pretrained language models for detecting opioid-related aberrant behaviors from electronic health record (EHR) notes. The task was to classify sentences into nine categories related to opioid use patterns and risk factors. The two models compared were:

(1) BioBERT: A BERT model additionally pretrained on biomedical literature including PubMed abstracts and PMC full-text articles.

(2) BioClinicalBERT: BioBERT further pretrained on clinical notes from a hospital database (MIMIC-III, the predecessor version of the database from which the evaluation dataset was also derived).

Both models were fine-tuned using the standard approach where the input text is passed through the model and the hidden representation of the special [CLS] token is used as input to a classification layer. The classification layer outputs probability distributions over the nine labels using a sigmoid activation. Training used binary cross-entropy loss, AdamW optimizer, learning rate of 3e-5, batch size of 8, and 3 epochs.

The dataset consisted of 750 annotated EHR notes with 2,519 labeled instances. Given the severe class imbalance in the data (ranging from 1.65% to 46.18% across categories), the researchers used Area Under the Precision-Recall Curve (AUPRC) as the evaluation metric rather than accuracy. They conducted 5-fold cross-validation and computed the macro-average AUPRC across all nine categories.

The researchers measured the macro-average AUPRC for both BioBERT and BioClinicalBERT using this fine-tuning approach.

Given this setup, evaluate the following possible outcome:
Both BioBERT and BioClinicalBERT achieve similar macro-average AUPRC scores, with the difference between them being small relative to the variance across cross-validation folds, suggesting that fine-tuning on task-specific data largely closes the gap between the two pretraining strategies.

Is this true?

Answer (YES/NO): NO